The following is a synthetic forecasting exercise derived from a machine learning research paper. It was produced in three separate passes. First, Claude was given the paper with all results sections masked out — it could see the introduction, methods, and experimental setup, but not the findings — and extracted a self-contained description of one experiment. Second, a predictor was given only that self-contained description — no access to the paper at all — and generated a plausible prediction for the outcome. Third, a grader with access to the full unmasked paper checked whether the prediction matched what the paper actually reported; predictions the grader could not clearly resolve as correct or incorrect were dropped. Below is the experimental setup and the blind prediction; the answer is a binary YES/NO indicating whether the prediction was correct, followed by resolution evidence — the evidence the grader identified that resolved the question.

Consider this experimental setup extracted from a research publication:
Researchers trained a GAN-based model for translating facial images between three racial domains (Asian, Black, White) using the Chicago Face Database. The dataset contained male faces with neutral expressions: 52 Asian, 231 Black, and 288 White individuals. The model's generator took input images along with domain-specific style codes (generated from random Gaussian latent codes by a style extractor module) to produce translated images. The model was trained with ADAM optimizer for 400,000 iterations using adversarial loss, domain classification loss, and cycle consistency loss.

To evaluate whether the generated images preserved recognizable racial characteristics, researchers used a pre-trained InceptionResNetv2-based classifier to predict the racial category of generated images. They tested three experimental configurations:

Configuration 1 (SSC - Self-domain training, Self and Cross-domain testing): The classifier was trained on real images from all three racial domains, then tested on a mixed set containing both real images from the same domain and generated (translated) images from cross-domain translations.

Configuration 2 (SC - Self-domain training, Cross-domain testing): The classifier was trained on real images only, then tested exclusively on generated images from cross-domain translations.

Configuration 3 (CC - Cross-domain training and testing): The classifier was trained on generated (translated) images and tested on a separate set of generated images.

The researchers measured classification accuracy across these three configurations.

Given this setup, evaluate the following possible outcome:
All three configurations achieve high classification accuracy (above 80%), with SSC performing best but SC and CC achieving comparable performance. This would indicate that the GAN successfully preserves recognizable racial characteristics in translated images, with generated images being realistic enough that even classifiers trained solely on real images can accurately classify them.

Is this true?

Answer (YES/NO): NO